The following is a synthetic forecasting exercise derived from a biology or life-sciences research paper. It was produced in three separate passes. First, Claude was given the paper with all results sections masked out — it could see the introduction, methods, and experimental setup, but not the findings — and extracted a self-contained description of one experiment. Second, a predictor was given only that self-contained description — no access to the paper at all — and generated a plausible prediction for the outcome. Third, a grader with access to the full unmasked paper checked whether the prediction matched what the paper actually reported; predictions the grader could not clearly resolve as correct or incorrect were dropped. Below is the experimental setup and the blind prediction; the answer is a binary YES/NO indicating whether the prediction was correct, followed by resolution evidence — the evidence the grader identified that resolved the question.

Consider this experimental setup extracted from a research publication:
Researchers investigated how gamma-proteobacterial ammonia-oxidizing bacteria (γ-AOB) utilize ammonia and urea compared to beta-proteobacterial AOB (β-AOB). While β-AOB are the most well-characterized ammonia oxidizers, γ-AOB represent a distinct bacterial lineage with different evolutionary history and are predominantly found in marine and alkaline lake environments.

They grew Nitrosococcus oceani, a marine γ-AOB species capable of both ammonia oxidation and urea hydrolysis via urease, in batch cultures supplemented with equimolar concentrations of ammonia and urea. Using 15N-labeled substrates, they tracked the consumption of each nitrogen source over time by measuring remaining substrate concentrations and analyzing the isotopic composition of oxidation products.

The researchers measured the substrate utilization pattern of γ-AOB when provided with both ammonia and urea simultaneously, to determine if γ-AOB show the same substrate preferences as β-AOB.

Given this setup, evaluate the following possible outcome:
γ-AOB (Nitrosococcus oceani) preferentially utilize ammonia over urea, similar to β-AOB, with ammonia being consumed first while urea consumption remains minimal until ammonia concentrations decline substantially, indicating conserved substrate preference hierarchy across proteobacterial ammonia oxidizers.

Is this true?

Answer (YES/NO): NO